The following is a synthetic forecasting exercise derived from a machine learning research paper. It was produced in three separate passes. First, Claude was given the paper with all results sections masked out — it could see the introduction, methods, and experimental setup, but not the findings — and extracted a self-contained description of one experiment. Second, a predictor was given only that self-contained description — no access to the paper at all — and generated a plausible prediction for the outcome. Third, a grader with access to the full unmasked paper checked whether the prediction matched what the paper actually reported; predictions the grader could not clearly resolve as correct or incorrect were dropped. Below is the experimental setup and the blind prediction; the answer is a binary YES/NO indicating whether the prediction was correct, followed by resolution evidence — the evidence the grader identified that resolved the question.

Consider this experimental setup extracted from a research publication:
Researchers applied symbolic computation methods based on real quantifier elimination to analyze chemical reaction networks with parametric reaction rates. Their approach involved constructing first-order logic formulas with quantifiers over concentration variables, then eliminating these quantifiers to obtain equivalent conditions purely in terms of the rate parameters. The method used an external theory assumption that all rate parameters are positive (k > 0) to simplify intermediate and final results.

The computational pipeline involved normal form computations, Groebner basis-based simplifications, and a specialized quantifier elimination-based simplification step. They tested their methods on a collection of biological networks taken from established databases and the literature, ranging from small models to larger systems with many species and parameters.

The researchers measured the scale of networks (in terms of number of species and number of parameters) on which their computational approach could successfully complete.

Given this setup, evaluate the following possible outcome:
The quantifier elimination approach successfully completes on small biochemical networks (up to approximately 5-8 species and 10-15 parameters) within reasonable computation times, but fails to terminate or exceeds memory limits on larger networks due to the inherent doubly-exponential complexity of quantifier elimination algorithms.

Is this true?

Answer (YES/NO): NO